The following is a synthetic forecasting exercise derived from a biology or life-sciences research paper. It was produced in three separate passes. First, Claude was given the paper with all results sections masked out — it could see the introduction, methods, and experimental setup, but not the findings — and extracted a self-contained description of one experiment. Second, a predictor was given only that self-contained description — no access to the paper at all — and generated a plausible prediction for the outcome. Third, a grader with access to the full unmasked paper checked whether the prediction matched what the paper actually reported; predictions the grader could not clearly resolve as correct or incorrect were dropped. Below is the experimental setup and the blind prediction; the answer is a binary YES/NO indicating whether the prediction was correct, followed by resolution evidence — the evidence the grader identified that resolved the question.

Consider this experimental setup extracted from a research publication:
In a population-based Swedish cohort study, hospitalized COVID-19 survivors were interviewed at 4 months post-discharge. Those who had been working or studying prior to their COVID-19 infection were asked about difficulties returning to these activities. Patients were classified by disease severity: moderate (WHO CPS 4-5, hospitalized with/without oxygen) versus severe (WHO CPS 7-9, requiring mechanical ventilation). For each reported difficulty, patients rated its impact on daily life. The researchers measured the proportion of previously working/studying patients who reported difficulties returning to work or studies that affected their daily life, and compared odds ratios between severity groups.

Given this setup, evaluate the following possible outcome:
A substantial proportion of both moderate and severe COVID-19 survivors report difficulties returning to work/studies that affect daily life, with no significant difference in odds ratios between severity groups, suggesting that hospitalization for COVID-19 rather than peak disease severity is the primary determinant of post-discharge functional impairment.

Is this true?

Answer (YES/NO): NO